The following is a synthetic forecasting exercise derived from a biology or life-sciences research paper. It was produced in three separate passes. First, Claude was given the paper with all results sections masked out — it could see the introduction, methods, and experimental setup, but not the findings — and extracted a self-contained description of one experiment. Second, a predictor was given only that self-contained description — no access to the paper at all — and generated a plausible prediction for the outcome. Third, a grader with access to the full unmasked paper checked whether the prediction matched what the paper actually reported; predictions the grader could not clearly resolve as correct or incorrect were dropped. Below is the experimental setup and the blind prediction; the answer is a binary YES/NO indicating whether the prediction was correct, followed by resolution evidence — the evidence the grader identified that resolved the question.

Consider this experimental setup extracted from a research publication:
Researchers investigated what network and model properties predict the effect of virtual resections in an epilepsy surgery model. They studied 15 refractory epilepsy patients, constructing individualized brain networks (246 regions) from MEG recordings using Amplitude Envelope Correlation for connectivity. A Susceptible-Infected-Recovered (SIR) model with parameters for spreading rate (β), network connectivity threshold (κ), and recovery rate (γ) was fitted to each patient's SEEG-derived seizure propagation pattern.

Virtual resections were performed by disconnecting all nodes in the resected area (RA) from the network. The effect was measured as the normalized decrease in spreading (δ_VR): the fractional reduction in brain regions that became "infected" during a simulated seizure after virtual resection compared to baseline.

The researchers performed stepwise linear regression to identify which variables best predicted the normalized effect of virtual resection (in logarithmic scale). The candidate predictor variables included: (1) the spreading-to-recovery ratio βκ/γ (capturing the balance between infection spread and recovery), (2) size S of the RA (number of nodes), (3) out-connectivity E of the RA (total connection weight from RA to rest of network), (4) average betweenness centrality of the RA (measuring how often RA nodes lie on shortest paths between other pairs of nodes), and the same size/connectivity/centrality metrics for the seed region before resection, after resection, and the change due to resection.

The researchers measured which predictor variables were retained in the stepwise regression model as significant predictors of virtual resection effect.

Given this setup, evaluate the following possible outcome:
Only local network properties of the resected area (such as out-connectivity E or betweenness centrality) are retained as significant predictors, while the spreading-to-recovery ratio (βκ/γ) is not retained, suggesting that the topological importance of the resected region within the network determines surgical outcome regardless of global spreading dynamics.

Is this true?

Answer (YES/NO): NO